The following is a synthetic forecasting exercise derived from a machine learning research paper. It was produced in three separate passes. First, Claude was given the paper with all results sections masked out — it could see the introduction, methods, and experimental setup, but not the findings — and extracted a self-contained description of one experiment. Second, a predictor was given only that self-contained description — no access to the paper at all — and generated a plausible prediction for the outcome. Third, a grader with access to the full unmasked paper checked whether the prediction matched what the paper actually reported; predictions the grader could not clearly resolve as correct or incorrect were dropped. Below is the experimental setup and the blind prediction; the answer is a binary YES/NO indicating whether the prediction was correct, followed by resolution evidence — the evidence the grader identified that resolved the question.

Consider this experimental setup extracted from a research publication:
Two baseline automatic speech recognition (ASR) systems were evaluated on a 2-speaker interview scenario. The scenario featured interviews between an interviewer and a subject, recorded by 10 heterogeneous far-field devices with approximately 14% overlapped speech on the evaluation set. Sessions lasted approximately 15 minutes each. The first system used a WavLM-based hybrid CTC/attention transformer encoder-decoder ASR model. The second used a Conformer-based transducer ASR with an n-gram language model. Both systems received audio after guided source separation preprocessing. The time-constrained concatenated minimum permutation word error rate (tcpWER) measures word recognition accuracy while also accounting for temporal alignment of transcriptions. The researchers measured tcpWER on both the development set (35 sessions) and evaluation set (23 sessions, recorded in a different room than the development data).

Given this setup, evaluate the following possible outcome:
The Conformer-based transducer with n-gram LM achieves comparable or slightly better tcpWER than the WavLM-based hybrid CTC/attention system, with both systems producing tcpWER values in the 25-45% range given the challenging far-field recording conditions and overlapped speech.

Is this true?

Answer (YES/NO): NO